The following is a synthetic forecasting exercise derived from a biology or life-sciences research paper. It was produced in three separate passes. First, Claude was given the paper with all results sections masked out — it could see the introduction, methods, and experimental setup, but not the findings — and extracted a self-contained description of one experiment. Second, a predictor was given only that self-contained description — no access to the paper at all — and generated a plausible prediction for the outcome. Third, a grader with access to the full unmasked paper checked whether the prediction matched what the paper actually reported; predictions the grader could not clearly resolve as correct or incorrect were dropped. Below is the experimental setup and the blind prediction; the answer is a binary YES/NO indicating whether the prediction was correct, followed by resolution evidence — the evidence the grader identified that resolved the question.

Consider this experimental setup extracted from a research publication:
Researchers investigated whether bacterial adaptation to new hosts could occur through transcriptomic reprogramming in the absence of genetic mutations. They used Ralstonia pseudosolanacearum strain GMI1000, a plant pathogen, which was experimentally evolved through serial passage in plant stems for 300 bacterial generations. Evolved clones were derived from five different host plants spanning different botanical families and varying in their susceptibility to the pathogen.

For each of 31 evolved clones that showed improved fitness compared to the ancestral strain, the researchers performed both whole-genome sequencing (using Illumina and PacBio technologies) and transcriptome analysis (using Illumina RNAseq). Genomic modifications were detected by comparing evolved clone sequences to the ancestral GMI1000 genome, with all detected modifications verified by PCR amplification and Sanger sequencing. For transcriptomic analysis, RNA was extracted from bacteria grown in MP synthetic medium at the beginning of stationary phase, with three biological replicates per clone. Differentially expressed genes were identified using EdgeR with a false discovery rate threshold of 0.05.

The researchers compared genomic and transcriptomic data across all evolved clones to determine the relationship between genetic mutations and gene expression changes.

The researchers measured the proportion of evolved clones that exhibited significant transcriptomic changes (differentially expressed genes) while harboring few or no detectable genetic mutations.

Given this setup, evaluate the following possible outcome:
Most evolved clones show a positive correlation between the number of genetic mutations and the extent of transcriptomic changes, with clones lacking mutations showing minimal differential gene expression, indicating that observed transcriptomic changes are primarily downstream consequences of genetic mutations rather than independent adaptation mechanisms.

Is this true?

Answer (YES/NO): NO